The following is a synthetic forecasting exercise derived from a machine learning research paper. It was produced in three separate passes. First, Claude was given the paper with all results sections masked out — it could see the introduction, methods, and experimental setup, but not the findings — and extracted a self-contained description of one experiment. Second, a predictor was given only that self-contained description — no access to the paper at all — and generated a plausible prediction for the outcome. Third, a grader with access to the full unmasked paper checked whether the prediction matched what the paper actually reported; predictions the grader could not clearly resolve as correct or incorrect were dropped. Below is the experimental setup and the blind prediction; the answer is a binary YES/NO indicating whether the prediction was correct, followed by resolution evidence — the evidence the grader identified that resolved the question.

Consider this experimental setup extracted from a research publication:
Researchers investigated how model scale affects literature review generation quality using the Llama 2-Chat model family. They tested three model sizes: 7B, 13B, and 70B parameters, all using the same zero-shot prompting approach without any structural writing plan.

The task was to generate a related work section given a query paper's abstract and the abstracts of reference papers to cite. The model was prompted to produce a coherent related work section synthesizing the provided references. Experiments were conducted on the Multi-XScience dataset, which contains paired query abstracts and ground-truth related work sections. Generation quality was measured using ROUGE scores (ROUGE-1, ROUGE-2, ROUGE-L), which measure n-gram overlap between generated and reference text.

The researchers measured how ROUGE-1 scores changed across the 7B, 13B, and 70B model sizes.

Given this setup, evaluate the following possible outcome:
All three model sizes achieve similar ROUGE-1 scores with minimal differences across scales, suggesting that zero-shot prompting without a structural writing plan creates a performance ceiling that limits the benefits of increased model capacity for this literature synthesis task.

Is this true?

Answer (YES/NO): NO